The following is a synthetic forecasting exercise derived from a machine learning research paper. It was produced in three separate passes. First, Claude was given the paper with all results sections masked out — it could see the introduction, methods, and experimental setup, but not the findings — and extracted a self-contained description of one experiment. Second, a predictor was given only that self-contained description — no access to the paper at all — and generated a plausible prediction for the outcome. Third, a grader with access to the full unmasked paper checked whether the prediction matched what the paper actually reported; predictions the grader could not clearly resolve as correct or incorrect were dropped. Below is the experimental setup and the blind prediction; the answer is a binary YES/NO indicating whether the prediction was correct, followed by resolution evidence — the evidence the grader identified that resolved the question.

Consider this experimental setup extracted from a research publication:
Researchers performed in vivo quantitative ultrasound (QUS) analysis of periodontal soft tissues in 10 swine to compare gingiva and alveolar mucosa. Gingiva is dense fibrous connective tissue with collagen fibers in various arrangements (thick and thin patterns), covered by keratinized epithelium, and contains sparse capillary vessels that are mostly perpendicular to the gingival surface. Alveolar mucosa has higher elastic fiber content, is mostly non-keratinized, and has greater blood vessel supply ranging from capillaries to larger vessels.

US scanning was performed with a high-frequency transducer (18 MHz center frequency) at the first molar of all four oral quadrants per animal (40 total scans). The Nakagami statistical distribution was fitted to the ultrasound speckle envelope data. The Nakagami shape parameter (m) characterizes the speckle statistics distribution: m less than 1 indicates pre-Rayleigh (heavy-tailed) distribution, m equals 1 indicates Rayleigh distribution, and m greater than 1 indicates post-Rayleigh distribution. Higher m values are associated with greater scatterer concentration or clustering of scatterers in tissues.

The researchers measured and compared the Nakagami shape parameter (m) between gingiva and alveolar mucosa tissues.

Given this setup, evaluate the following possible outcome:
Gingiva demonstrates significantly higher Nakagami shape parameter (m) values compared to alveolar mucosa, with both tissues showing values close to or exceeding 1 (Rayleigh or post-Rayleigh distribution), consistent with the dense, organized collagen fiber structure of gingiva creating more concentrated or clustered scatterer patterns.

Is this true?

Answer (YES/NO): NO